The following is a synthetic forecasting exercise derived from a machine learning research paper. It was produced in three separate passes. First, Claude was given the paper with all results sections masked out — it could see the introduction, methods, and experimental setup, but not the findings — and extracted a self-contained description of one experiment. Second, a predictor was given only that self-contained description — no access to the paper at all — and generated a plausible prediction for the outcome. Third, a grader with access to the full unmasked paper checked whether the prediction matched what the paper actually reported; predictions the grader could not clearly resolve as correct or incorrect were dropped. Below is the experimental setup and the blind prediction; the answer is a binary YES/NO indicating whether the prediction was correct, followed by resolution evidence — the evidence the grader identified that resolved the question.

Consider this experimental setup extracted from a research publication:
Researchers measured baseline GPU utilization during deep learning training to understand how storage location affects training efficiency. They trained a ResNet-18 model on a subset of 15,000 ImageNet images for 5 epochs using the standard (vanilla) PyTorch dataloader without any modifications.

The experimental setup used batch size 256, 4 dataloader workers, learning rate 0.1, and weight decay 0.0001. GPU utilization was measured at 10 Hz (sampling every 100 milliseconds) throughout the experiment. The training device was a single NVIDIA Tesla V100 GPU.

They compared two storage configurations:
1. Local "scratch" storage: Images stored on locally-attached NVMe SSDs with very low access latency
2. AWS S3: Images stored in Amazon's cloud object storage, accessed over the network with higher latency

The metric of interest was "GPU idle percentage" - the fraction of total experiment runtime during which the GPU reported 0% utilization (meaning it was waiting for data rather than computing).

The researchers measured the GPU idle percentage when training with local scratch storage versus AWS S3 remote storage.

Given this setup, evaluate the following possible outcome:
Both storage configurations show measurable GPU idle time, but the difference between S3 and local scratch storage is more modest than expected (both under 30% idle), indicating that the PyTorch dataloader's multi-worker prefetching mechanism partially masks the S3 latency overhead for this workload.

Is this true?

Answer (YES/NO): NO